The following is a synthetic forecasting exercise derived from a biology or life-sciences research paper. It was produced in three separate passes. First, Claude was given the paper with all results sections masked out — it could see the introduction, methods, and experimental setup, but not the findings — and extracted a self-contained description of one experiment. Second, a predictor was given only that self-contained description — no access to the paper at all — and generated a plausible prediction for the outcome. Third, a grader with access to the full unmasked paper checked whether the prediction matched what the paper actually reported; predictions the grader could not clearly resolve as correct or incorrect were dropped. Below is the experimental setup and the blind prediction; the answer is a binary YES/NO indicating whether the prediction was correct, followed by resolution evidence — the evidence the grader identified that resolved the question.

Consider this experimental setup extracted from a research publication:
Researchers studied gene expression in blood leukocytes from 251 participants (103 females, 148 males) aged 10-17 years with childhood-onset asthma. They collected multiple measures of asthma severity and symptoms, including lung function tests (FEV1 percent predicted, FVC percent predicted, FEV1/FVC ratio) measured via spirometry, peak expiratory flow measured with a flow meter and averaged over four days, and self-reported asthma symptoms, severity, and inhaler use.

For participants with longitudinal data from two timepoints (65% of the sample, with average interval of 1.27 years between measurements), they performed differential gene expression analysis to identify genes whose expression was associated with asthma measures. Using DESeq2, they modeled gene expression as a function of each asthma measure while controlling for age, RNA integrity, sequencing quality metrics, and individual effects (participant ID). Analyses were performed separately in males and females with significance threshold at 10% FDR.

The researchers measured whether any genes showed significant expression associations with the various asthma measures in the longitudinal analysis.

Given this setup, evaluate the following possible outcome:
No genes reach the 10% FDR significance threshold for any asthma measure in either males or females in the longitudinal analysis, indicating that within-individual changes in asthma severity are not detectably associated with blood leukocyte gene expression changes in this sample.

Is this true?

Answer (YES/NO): NO